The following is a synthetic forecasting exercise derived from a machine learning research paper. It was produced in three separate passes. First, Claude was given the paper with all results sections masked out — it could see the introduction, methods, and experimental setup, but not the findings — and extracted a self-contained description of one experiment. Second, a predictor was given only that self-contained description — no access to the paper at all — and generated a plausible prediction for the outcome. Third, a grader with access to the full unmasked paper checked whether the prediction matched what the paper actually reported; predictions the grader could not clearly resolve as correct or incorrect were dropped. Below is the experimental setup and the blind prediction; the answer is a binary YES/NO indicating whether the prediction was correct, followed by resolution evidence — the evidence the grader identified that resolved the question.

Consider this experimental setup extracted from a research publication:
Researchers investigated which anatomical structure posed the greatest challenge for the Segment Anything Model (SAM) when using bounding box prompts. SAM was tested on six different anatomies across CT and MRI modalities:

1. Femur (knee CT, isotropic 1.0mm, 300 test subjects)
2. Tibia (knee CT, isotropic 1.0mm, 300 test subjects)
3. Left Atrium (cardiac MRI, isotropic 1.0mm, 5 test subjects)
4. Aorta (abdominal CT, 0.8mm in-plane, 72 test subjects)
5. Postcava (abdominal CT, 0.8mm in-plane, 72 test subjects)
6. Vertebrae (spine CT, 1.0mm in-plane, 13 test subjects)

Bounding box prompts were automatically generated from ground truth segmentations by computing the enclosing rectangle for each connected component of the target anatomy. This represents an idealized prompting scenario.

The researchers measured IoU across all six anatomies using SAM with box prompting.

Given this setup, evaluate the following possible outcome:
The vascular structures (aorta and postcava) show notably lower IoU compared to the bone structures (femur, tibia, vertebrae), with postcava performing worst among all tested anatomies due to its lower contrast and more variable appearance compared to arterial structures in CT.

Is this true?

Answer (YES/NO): NO